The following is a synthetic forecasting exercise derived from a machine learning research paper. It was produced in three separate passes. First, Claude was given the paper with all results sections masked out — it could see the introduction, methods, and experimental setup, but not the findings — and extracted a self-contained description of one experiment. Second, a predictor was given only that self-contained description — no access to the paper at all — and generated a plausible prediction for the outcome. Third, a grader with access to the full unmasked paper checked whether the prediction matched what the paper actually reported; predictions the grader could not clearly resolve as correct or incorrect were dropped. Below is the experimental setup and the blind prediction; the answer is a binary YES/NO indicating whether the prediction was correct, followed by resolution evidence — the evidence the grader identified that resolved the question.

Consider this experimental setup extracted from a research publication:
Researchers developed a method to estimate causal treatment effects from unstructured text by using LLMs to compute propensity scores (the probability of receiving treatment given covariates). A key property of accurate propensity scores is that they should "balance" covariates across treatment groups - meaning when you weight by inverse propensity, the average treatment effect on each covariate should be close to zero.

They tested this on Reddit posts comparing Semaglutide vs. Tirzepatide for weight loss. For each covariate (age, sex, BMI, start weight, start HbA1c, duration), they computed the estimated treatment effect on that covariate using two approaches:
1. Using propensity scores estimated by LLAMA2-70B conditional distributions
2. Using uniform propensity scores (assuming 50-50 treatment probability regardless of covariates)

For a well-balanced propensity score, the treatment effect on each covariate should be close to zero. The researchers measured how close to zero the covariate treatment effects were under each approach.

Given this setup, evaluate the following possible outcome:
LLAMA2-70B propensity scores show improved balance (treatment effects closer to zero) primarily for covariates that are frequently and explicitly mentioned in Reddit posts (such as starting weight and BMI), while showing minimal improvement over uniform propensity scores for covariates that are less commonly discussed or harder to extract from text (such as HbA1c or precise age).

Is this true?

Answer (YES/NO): NO